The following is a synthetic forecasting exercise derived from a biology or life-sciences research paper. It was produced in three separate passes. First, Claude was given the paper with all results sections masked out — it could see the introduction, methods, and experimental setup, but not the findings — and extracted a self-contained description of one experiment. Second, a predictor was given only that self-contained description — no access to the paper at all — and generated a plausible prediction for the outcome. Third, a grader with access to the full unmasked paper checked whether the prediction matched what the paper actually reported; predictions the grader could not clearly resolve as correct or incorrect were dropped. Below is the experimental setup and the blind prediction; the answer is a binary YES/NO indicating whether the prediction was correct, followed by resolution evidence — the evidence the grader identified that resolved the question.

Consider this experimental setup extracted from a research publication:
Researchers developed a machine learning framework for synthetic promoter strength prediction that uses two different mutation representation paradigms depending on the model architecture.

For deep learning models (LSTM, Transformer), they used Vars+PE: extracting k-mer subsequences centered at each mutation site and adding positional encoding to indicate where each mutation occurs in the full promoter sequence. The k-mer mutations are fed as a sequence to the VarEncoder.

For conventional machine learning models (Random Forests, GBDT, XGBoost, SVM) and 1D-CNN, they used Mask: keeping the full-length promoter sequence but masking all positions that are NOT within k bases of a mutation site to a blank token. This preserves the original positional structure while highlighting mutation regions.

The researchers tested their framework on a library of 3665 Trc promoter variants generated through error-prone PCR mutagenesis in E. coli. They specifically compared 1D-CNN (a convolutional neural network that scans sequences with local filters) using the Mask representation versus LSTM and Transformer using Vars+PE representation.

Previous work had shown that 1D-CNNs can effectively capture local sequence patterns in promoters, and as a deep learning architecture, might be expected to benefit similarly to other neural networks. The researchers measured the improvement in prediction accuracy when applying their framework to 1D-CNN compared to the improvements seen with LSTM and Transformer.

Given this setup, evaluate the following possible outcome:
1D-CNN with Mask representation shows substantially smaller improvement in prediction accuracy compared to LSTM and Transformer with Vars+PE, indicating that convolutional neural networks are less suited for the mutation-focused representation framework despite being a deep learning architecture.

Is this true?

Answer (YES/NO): YES